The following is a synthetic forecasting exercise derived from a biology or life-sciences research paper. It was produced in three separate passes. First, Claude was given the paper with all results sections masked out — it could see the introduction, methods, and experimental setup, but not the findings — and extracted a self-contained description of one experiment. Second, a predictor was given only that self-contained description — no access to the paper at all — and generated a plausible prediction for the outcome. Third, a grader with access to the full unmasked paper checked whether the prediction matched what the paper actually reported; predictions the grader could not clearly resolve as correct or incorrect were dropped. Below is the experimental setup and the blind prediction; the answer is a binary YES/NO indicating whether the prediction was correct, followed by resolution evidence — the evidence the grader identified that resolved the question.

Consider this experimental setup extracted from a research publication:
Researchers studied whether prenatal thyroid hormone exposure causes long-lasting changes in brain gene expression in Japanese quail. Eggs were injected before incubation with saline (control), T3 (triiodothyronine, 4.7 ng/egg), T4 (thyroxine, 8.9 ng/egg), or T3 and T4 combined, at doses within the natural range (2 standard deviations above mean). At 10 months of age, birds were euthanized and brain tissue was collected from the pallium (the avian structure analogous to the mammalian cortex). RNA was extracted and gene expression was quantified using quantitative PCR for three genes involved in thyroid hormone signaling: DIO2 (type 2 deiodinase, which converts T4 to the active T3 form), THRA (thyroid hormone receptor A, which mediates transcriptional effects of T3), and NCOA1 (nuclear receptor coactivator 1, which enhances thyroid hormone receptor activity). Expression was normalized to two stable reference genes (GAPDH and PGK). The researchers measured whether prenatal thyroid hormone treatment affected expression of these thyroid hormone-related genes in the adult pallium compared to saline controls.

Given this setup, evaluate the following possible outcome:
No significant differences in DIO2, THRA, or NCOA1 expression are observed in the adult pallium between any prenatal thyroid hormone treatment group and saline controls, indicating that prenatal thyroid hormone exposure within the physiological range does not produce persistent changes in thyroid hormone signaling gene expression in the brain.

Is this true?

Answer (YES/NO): YES